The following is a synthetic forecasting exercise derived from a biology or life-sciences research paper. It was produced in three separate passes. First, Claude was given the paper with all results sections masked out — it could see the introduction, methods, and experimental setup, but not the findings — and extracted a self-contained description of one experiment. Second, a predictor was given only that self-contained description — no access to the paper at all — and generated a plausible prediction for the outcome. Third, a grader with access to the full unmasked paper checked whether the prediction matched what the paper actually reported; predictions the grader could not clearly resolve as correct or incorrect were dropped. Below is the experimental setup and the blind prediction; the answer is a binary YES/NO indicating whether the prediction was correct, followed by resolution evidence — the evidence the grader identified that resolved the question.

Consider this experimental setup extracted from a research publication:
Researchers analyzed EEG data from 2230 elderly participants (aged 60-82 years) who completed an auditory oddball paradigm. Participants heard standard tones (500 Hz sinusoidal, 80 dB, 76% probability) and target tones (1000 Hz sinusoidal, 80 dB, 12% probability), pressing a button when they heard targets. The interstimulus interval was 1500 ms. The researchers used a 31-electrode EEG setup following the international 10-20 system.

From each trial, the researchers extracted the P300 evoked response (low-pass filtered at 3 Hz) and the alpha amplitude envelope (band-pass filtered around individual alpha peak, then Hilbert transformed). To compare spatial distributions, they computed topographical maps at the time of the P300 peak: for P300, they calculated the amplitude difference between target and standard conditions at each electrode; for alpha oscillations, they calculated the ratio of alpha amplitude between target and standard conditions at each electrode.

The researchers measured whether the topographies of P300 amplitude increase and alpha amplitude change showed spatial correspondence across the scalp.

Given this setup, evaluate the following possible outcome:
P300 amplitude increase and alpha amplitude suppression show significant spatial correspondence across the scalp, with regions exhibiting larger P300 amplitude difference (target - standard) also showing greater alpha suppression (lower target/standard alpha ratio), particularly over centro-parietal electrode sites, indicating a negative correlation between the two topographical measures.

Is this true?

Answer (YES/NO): YES